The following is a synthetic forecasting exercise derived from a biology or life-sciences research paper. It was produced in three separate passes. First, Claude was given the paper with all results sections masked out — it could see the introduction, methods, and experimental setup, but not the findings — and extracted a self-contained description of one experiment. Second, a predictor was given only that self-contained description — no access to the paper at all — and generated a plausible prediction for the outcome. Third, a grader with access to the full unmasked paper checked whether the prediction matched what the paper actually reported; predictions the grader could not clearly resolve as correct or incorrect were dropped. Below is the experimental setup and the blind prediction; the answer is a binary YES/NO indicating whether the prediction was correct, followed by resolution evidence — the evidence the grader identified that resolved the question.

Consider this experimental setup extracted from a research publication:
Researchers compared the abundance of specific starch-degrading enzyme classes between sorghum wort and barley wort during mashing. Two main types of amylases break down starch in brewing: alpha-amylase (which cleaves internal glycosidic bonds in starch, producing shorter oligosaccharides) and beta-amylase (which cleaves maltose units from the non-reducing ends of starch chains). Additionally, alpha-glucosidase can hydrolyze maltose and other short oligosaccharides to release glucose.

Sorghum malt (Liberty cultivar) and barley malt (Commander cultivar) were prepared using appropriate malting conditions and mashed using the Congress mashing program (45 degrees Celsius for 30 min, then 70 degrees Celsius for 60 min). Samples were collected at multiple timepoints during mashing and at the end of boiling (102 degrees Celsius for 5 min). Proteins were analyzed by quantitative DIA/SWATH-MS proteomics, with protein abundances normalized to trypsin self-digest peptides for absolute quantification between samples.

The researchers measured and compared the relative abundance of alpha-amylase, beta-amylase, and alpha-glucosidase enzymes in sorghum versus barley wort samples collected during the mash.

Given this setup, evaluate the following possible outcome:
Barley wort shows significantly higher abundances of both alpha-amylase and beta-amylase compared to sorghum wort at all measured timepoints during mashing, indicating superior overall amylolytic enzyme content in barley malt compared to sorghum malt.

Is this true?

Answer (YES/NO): YES